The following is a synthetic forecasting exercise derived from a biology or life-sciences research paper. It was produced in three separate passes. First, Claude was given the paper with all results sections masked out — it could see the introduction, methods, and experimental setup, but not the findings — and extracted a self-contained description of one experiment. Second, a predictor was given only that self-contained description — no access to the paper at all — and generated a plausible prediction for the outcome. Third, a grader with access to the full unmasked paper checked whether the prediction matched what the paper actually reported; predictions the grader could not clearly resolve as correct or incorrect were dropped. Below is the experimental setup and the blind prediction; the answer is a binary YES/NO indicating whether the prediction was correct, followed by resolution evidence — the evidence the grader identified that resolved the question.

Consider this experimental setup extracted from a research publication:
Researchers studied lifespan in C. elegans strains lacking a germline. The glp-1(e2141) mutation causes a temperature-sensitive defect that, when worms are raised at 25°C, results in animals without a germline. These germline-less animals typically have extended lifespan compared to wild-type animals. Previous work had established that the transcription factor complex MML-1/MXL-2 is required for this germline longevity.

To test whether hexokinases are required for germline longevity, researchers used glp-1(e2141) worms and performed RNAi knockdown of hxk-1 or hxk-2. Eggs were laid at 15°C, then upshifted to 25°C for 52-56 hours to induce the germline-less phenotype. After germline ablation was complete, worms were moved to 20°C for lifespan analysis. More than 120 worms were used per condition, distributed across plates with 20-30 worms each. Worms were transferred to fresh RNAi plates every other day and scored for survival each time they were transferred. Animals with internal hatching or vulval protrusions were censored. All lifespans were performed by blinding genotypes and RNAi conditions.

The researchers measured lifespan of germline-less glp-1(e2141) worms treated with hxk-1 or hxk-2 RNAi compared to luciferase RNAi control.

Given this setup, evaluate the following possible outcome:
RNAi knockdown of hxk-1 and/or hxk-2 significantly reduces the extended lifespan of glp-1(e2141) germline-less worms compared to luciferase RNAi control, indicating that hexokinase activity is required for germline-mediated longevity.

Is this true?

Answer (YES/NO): YES